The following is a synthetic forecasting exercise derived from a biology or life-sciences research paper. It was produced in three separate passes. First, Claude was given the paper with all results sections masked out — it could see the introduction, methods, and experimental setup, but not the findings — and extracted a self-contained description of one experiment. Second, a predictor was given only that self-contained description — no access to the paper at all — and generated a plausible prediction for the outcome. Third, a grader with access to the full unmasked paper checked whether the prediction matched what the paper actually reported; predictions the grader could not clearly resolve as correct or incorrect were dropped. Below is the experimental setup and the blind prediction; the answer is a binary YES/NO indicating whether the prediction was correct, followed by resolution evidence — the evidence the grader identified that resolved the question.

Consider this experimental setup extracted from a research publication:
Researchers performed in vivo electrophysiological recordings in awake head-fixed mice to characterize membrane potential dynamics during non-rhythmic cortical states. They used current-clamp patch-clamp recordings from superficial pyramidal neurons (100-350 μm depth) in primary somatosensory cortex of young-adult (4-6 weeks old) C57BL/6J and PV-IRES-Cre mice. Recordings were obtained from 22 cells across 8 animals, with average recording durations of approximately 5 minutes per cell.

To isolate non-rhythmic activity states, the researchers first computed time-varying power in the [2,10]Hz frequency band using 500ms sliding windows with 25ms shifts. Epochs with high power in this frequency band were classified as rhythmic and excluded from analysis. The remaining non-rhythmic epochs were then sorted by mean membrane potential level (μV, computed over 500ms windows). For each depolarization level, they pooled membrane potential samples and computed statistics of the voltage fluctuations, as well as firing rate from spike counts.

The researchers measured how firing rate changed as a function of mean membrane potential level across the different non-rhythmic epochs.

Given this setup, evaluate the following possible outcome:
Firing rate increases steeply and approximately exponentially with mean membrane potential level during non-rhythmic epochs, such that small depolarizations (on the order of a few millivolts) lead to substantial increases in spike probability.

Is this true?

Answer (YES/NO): YES